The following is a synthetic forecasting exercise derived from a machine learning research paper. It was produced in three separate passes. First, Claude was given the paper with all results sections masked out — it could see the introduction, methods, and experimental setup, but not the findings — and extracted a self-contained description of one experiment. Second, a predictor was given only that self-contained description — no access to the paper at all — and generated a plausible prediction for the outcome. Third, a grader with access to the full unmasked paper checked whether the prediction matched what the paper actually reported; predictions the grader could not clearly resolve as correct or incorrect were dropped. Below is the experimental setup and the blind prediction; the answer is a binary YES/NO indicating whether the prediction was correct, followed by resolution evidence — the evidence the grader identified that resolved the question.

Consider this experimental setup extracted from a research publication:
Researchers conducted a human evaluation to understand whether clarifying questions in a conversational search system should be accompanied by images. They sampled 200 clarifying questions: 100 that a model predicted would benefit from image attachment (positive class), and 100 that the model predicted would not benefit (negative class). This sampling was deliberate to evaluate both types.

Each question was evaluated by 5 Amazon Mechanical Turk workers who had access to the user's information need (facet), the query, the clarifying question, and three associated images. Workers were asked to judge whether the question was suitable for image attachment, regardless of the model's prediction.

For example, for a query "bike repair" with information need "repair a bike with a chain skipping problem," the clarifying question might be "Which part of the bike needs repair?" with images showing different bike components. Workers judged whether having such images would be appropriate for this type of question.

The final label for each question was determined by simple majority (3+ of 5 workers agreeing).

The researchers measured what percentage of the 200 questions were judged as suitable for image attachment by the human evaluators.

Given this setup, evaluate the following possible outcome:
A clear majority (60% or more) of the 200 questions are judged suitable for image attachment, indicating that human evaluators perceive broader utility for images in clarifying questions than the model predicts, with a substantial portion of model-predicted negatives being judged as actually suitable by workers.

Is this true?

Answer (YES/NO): YES